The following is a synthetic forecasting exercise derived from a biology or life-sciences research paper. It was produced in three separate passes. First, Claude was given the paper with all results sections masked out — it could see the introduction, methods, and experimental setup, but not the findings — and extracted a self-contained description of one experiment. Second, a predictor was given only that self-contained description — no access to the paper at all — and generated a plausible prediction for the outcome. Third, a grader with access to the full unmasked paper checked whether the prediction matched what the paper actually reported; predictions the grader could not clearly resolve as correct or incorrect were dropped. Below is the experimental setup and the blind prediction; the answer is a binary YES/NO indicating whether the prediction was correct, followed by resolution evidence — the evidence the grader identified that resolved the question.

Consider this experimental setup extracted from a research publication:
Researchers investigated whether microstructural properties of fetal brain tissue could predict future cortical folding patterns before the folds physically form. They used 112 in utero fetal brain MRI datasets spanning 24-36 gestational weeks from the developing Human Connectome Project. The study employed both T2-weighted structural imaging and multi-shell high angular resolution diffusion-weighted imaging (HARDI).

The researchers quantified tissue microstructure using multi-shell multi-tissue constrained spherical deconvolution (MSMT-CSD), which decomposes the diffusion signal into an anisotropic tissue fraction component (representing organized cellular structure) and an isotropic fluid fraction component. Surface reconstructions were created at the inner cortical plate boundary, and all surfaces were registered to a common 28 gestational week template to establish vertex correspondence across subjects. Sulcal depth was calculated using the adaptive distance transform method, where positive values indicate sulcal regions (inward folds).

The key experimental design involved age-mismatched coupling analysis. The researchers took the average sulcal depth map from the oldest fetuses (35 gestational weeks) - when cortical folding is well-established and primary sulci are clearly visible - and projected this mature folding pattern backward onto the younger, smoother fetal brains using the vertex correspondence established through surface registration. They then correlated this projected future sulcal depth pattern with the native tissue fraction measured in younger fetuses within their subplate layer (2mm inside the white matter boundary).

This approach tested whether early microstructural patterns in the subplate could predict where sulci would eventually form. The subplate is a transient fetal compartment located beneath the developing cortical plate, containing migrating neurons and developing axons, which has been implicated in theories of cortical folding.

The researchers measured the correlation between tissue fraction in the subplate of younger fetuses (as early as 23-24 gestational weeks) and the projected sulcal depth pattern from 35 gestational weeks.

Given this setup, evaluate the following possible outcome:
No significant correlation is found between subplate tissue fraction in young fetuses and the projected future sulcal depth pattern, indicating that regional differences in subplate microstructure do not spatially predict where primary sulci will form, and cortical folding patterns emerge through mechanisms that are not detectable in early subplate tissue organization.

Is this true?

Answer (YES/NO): NO